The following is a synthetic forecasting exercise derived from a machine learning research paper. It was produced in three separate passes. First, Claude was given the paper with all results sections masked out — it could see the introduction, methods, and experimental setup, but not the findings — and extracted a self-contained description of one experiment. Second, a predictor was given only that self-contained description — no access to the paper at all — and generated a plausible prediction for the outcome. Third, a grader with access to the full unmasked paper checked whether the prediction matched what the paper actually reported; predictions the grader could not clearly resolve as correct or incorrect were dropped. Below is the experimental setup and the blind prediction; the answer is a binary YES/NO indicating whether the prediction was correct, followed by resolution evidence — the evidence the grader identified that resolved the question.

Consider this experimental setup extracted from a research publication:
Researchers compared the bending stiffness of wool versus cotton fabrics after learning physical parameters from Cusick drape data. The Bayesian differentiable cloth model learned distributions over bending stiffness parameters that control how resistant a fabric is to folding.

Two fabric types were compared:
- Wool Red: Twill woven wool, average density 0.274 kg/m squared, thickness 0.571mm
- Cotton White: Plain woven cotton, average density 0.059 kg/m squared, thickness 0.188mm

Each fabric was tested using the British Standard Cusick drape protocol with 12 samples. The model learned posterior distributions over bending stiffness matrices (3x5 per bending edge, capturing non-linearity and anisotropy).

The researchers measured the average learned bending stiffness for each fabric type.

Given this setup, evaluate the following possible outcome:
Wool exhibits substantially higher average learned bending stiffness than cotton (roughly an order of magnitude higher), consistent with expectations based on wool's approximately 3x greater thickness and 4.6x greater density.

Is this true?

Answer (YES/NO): YES